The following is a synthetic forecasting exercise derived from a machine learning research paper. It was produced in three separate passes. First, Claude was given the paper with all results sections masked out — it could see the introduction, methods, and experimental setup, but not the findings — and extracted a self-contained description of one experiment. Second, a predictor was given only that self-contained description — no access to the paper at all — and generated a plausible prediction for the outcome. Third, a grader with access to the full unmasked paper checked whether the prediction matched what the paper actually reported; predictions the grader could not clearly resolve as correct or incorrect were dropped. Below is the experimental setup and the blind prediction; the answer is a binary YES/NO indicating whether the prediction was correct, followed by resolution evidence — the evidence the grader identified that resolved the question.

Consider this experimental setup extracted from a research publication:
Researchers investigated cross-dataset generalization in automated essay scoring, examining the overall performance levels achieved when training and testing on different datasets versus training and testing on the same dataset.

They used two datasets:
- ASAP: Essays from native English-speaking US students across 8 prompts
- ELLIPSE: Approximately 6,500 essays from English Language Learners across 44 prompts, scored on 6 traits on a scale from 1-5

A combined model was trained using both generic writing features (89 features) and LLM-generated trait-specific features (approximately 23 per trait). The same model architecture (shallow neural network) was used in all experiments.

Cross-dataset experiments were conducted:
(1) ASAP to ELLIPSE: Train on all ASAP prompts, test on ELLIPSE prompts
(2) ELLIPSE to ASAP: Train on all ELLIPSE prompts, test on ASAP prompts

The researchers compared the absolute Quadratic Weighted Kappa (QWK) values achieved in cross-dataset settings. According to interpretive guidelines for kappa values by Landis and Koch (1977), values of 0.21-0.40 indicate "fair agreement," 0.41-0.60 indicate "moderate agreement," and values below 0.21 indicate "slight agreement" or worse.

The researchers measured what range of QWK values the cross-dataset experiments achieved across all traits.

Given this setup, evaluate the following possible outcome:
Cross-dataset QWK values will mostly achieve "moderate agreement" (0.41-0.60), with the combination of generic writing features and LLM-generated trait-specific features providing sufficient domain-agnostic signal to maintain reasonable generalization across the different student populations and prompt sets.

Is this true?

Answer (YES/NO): NO